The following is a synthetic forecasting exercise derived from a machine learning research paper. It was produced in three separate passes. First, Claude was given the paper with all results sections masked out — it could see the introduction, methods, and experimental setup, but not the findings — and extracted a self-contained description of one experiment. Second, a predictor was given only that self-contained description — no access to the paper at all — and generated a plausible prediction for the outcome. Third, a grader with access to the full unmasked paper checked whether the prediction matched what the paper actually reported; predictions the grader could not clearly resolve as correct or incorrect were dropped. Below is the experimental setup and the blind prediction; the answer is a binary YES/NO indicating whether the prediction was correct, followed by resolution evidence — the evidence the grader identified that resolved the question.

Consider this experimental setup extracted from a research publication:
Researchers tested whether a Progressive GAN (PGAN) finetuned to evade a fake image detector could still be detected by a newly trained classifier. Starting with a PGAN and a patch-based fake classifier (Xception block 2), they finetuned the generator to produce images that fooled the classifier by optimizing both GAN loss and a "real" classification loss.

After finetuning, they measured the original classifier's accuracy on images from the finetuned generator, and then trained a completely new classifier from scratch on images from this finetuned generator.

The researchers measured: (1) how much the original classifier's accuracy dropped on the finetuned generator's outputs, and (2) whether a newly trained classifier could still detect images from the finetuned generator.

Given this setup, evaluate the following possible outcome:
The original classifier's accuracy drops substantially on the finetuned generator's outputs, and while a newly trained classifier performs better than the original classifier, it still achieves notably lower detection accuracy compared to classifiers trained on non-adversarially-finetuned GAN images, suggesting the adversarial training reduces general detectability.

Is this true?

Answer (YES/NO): NO